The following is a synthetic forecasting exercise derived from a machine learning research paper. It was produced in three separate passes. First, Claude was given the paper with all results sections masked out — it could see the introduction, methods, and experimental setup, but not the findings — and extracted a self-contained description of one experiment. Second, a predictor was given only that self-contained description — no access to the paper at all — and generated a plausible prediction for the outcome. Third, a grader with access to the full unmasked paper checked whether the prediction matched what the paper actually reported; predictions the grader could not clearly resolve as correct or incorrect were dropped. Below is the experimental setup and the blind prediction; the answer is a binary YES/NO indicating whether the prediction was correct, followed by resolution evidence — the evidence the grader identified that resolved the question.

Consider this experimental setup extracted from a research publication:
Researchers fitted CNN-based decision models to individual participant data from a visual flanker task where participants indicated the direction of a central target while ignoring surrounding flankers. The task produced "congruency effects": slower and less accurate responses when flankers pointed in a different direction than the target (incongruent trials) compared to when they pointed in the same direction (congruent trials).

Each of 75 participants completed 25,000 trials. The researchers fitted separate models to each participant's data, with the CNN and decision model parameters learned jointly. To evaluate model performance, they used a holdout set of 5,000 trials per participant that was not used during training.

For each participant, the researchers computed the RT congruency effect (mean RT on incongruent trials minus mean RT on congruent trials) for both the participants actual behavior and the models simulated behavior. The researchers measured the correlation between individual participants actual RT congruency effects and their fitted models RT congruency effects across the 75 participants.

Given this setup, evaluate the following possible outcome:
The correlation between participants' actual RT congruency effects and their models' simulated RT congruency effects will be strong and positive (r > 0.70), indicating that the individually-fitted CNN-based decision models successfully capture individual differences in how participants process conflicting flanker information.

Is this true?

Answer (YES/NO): YES